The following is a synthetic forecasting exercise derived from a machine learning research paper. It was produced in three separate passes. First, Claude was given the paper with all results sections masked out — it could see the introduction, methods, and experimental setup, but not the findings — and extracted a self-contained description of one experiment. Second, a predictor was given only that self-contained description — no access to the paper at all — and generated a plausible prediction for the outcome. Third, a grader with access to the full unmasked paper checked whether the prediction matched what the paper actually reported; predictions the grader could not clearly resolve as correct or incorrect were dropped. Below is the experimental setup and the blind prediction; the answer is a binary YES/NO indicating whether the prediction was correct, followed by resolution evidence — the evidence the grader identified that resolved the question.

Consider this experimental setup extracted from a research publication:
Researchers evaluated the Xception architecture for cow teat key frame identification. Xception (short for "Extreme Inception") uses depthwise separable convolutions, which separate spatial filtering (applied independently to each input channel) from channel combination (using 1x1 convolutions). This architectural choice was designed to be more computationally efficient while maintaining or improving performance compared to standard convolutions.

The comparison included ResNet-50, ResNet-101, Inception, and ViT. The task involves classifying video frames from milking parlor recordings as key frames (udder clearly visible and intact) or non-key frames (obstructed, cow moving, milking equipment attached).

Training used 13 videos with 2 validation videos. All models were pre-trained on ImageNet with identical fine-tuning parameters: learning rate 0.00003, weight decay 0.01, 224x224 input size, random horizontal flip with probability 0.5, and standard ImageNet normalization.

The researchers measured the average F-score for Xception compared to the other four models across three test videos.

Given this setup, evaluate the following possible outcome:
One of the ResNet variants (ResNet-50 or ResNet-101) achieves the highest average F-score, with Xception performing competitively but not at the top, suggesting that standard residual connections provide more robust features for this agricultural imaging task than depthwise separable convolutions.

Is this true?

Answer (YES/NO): NO